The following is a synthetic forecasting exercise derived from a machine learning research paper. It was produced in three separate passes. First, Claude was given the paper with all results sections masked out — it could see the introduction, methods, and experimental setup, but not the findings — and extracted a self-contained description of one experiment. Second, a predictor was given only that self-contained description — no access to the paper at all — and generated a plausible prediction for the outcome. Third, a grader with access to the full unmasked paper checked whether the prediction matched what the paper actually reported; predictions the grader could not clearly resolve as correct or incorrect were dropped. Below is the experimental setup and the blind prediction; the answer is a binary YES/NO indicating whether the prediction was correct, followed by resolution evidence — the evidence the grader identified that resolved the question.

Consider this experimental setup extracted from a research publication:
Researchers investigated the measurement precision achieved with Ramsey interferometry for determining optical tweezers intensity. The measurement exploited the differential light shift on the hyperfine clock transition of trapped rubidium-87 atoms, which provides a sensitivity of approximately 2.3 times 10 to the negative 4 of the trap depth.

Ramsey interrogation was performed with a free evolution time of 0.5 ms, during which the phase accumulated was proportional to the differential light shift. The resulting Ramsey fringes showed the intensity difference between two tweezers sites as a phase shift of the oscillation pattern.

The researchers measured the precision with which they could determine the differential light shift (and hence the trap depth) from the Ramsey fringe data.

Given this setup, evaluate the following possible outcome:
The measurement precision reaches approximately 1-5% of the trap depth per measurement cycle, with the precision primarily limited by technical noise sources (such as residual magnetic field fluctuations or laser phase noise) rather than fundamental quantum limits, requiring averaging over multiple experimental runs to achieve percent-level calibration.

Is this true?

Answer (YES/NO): NO